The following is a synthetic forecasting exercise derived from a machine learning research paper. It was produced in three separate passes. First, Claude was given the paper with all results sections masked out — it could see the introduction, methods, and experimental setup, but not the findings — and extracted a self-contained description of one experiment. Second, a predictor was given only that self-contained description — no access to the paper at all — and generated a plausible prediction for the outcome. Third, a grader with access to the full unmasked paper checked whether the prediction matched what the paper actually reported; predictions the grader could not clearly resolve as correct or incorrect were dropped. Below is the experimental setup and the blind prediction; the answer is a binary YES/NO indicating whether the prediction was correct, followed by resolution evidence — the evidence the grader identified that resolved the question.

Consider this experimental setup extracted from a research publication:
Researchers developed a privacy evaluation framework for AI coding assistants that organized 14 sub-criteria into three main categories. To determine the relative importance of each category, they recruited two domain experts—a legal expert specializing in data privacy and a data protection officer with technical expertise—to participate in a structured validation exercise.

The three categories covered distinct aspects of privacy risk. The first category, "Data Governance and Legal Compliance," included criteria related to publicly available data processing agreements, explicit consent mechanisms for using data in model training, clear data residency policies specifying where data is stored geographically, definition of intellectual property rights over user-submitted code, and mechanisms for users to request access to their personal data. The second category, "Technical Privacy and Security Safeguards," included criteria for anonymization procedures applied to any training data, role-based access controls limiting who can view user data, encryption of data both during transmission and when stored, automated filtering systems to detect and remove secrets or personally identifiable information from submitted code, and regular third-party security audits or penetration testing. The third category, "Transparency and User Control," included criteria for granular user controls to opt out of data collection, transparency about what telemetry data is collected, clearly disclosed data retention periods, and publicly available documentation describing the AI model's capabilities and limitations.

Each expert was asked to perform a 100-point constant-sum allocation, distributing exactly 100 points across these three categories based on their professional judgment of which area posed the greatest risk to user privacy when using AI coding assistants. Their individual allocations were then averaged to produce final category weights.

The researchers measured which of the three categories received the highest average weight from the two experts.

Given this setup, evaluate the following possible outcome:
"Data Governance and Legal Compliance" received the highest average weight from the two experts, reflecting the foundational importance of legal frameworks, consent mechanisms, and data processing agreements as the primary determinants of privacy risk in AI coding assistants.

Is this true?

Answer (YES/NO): NO